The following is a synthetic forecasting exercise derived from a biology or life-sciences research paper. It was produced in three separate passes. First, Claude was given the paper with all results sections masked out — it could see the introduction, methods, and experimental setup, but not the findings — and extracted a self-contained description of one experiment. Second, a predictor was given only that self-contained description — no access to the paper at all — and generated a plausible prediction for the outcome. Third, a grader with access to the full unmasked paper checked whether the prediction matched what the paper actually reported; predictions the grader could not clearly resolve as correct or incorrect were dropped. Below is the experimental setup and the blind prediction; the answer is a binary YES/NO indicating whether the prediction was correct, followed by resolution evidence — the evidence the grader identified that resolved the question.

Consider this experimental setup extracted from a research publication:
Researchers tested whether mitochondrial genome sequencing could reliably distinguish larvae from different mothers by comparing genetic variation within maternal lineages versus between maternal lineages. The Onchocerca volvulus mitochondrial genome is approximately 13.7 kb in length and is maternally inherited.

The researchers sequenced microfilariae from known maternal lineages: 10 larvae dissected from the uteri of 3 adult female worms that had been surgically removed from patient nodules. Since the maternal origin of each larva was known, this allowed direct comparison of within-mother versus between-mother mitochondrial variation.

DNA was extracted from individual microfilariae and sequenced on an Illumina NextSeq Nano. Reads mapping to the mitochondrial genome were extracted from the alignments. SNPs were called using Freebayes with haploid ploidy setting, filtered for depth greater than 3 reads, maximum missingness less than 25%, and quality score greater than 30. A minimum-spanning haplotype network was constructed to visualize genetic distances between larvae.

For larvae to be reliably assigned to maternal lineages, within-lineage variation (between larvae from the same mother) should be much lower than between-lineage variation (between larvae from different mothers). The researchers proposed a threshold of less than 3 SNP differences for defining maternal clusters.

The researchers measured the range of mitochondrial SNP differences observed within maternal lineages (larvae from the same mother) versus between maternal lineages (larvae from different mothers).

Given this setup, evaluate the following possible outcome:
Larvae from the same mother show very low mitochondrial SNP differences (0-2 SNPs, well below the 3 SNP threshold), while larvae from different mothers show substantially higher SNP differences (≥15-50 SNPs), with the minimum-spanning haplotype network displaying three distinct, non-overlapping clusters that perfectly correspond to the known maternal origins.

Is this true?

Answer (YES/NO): NO